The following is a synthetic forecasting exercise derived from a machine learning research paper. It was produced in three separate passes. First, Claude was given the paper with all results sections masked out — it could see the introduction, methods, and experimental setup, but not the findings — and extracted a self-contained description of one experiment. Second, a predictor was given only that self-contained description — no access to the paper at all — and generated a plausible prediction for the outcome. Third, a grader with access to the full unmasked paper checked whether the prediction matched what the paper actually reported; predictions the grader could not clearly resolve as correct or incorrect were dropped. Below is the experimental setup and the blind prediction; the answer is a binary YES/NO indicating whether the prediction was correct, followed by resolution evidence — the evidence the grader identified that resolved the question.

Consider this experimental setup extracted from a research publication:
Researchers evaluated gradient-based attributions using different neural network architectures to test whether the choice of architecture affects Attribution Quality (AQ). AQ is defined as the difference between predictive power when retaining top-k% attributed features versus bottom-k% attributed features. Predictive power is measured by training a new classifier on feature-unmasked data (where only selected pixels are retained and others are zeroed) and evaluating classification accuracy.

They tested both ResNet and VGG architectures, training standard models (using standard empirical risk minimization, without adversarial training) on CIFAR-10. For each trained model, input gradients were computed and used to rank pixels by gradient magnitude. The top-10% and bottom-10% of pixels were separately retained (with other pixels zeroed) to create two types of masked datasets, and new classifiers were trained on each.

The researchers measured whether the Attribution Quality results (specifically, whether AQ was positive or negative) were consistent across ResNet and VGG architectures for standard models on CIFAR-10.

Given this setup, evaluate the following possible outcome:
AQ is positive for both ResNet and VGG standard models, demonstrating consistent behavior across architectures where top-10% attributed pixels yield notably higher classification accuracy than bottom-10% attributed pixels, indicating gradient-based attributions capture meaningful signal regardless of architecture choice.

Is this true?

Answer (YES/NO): NO